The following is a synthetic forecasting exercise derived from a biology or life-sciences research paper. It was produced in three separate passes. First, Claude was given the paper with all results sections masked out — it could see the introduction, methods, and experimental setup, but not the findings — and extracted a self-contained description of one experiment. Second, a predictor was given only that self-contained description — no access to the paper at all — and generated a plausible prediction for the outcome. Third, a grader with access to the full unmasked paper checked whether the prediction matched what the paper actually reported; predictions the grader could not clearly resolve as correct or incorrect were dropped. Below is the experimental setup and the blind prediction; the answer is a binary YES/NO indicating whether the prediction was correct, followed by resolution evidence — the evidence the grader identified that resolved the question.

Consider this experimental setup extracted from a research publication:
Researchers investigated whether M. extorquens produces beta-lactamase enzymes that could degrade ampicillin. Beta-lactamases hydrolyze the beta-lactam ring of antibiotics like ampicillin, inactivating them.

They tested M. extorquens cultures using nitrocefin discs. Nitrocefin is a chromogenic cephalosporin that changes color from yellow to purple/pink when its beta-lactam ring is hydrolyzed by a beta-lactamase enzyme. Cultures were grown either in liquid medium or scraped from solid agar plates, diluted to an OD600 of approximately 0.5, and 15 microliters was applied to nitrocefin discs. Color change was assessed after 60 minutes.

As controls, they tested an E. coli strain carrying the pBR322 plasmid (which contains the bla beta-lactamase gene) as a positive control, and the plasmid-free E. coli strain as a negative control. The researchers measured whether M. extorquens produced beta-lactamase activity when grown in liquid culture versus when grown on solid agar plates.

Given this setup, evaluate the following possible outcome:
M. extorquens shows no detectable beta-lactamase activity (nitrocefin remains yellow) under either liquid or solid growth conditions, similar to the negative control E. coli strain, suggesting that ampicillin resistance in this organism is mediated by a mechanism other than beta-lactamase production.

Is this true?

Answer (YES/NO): NO